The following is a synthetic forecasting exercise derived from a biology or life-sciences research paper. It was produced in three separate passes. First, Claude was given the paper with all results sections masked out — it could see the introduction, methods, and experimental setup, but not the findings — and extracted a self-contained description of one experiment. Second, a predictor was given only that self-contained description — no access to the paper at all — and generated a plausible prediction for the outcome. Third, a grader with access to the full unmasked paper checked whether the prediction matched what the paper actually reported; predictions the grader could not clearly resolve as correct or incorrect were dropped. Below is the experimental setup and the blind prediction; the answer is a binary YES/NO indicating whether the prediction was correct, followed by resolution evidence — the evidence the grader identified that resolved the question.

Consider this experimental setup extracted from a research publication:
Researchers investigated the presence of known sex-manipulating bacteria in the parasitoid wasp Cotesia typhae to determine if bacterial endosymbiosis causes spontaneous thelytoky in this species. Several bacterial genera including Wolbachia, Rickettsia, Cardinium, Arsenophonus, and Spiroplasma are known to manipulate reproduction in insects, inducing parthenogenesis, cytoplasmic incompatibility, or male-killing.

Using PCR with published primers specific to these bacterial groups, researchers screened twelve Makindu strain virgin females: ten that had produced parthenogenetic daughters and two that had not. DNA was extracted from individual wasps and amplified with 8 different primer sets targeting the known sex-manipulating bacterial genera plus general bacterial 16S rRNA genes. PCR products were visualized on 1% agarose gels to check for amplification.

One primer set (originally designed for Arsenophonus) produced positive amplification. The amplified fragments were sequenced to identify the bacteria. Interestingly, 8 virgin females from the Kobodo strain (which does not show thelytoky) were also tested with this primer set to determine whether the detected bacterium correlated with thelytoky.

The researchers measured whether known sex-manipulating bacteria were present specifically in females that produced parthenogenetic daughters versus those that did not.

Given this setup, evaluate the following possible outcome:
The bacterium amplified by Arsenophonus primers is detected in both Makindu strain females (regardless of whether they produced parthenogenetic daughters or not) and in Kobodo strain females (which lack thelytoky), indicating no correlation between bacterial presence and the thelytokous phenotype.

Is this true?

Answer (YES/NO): YES